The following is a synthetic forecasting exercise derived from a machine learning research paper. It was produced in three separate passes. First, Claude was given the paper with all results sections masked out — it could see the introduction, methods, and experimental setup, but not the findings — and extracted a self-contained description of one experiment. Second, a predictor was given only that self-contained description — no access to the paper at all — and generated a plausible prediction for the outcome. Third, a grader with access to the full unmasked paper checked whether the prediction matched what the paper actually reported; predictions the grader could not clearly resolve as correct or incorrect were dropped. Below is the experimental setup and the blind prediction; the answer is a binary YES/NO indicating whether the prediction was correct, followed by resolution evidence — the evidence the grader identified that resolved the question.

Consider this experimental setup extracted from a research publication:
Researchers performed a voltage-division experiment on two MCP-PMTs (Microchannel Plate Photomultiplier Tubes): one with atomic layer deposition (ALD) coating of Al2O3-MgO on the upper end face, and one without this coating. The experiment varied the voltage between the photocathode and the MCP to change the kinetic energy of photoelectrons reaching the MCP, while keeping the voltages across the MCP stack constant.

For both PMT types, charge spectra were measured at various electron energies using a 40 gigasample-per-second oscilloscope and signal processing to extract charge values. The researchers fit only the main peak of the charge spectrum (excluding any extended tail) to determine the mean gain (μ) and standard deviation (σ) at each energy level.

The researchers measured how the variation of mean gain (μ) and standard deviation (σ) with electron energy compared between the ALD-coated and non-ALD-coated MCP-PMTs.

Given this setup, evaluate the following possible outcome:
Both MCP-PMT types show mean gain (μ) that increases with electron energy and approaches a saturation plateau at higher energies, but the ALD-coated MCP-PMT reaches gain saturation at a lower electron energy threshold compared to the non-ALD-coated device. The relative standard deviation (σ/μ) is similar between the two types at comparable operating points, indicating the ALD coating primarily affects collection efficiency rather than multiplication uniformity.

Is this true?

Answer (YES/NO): NO